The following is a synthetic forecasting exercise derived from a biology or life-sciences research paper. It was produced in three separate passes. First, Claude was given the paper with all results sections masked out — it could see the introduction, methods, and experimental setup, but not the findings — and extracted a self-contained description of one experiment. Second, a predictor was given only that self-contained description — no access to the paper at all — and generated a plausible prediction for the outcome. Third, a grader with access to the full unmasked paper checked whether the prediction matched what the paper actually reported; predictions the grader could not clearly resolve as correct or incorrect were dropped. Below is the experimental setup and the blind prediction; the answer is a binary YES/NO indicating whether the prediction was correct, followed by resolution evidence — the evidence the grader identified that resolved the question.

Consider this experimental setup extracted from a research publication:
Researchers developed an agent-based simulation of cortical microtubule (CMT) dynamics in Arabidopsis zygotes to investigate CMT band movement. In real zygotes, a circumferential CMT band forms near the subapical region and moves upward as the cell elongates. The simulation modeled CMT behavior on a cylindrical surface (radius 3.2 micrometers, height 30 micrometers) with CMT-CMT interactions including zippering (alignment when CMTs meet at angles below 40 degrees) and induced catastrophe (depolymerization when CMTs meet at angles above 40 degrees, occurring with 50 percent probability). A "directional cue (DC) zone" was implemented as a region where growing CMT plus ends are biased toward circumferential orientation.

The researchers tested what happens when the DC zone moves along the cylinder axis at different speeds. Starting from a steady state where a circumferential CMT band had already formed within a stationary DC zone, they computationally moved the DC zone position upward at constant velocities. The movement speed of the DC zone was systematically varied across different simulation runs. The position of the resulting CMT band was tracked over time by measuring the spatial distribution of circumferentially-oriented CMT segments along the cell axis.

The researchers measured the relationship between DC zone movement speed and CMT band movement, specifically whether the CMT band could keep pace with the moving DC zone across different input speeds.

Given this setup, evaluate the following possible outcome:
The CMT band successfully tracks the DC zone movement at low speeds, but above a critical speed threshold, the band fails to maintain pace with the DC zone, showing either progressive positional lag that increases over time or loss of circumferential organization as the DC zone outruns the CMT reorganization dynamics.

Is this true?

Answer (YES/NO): YES